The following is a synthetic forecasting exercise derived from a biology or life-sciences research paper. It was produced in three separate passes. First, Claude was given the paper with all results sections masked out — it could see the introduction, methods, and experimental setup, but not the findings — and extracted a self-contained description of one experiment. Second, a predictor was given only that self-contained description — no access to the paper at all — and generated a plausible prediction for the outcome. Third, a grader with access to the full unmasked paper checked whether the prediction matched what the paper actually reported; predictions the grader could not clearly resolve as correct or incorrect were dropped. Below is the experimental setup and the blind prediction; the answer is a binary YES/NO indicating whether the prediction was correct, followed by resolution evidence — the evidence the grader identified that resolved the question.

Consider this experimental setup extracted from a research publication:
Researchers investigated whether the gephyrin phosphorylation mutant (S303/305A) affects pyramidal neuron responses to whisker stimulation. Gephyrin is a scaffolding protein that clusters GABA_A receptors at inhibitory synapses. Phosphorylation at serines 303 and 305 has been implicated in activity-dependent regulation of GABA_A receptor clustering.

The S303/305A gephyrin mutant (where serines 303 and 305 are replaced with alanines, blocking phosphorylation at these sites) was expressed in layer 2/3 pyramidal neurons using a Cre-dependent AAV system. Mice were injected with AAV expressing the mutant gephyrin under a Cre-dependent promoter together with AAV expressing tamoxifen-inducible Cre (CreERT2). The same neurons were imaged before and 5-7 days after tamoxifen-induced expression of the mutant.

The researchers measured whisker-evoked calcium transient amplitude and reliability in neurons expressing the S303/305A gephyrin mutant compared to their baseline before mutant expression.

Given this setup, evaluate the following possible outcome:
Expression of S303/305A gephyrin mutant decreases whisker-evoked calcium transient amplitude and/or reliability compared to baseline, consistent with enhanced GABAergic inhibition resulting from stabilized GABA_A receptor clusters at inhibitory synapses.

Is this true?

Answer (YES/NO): YES